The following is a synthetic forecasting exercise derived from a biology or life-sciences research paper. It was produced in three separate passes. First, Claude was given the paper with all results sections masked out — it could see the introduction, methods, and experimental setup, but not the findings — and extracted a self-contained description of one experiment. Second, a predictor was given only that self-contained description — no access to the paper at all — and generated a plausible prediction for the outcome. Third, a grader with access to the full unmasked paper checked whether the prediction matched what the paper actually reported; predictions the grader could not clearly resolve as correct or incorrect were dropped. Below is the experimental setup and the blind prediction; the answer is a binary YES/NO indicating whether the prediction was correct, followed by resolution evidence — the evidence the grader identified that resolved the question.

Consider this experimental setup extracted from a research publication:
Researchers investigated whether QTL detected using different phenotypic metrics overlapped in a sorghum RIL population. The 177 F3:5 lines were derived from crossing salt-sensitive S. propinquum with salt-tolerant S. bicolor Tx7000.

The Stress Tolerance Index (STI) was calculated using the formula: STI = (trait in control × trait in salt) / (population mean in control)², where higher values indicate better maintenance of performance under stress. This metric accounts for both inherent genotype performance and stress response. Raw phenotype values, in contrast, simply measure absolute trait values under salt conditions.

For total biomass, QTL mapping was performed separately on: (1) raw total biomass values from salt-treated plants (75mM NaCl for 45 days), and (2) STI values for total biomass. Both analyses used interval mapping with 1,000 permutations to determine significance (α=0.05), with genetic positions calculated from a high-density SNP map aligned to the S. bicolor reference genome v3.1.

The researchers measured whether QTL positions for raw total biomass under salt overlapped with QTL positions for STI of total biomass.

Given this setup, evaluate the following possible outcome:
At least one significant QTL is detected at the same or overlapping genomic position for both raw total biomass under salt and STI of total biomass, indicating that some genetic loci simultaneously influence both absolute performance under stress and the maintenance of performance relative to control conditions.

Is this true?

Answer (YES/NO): YES